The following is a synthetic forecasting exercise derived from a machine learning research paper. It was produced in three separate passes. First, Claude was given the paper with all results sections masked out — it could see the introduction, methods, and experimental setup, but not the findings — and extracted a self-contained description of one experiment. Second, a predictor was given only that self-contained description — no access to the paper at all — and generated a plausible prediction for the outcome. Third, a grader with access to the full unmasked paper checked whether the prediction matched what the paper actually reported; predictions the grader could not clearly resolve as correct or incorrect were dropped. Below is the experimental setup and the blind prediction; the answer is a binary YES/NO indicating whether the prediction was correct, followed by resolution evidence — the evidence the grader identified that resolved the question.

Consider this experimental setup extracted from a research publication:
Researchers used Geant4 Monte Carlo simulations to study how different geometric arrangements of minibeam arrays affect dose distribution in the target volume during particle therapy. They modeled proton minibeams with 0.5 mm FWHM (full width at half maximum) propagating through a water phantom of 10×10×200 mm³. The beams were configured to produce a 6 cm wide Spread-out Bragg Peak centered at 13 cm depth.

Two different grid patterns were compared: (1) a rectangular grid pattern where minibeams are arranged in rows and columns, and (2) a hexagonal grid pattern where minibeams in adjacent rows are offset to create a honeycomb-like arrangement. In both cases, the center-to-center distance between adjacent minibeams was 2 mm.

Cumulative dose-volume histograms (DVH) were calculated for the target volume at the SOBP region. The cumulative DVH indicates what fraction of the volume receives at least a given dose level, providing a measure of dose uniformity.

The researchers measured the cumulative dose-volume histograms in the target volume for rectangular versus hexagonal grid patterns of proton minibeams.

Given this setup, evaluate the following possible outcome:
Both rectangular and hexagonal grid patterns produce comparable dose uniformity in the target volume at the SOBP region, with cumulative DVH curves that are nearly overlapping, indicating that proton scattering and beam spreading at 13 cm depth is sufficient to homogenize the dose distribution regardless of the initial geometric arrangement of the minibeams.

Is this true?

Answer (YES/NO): NO